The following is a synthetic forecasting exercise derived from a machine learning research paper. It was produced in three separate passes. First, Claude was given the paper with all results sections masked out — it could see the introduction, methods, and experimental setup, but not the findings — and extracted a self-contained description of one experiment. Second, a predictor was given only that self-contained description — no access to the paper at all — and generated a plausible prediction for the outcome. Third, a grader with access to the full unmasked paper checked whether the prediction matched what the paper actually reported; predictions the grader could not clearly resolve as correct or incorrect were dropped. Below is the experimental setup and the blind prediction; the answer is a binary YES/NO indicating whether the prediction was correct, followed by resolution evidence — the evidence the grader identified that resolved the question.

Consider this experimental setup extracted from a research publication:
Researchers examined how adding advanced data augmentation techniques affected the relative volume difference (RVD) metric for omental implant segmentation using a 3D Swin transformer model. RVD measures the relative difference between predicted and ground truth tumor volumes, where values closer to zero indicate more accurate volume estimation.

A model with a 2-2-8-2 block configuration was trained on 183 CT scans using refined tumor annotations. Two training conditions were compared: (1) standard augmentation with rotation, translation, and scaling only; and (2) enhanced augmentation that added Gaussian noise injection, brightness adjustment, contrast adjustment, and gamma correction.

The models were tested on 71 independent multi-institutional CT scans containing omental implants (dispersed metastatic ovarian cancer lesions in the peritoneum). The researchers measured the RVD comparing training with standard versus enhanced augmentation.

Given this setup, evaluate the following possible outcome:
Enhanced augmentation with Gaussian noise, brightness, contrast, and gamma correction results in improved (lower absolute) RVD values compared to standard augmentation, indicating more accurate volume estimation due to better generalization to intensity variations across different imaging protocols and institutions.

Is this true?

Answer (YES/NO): NO